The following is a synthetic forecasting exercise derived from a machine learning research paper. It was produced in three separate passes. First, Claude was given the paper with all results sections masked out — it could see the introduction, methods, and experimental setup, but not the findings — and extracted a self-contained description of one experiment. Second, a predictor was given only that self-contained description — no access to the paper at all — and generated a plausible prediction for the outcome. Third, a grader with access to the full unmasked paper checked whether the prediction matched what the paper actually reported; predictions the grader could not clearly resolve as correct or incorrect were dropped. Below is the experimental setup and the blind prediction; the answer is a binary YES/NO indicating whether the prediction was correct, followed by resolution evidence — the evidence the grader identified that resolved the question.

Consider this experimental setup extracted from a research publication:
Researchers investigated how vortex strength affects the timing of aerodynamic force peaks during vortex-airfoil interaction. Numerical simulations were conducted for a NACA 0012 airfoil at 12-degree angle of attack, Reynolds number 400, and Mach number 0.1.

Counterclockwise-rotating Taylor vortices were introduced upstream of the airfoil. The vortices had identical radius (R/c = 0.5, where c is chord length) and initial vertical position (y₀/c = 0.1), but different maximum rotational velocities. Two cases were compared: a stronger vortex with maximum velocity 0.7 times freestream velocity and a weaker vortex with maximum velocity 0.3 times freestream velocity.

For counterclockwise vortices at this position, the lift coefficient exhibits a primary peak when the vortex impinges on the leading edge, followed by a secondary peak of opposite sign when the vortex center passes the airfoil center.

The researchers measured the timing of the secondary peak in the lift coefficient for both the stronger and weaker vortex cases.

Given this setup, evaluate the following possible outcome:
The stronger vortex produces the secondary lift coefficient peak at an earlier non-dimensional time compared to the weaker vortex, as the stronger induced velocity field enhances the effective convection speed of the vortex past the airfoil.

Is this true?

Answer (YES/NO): YES